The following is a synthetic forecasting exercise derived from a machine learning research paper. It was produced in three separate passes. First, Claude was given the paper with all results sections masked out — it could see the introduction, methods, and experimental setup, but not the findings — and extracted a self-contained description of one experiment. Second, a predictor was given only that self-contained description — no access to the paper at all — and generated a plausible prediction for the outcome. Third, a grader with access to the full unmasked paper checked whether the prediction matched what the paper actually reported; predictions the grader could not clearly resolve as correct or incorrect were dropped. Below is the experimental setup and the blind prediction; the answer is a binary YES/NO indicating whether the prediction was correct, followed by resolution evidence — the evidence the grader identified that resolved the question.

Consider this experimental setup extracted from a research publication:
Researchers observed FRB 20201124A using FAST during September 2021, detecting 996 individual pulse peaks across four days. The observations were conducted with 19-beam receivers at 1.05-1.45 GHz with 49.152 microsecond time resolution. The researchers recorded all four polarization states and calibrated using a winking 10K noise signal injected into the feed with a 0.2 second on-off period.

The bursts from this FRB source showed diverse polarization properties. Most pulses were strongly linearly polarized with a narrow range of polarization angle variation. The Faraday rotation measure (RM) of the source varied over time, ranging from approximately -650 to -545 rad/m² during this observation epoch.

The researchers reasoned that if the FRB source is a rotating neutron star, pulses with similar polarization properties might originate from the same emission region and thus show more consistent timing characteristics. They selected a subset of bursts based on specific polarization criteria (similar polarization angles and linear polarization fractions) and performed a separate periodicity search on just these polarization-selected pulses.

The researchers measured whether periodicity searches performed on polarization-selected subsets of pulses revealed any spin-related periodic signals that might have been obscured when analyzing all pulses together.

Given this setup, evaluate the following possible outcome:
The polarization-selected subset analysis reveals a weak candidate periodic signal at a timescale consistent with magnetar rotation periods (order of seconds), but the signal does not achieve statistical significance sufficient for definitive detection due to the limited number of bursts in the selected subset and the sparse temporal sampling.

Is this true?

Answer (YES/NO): NO